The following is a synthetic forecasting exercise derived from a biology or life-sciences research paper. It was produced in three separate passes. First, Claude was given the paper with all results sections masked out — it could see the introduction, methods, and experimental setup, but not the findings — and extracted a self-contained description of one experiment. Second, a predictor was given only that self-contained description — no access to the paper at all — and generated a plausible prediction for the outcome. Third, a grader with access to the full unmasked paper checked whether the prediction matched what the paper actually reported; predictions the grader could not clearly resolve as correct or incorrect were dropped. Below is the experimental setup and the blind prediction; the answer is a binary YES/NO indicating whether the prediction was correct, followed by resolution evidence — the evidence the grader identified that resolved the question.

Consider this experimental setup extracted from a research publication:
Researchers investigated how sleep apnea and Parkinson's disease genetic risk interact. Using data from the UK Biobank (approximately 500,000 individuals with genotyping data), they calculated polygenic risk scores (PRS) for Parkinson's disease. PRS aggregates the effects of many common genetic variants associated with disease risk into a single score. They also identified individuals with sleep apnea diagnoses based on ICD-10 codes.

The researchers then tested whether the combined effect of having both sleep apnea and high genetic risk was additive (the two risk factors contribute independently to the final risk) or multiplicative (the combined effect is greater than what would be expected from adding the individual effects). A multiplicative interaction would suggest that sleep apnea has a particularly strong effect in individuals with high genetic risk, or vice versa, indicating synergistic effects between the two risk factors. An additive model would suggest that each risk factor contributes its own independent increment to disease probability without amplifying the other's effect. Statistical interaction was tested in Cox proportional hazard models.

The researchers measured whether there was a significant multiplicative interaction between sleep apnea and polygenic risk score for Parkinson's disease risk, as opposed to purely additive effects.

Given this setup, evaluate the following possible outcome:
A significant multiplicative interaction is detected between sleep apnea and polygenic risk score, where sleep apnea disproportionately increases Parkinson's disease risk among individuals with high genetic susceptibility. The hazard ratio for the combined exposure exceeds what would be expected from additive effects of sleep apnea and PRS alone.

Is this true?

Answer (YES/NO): NO